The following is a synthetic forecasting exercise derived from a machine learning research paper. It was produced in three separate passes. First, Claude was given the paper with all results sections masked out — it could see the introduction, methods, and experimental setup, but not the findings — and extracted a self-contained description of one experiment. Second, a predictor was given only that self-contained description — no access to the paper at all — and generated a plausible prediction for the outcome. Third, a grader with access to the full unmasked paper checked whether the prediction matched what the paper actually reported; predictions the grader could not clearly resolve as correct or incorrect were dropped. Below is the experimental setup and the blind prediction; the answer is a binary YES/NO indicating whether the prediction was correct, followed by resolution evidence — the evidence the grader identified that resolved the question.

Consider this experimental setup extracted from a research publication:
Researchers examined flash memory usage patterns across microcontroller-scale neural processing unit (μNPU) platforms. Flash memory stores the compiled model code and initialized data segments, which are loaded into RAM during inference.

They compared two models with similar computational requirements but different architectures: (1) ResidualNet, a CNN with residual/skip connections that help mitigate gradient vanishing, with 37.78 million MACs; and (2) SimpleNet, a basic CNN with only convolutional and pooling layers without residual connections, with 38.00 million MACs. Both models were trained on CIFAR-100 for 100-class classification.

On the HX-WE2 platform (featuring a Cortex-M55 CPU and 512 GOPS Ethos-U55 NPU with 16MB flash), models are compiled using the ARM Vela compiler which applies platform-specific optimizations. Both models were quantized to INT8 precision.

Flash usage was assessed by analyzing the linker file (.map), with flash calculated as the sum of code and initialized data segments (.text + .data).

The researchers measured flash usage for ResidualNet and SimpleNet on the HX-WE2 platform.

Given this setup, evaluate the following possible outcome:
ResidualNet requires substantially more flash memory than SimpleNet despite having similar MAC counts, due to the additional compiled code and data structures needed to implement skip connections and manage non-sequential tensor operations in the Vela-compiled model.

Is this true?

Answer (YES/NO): NO